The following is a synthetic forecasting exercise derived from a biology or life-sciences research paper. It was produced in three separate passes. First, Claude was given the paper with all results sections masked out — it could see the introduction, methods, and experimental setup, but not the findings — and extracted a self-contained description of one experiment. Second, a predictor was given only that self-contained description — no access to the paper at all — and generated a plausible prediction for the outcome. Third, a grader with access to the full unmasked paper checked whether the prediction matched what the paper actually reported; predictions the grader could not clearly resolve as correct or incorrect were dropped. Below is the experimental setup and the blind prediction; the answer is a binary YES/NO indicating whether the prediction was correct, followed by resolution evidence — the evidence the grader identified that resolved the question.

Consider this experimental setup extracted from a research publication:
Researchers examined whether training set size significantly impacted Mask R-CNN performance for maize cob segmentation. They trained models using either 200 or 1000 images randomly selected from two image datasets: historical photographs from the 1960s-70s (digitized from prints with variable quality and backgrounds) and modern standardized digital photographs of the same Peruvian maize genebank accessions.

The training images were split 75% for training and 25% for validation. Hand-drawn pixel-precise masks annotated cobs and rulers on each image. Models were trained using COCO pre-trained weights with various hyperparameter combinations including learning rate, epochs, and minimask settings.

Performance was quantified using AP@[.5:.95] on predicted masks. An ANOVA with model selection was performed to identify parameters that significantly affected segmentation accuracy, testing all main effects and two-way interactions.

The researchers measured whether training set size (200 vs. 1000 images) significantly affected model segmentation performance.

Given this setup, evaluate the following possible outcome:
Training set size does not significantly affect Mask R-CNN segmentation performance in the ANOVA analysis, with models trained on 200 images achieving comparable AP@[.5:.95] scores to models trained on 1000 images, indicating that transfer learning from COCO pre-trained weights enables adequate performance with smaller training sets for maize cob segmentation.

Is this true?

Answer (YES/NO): NO